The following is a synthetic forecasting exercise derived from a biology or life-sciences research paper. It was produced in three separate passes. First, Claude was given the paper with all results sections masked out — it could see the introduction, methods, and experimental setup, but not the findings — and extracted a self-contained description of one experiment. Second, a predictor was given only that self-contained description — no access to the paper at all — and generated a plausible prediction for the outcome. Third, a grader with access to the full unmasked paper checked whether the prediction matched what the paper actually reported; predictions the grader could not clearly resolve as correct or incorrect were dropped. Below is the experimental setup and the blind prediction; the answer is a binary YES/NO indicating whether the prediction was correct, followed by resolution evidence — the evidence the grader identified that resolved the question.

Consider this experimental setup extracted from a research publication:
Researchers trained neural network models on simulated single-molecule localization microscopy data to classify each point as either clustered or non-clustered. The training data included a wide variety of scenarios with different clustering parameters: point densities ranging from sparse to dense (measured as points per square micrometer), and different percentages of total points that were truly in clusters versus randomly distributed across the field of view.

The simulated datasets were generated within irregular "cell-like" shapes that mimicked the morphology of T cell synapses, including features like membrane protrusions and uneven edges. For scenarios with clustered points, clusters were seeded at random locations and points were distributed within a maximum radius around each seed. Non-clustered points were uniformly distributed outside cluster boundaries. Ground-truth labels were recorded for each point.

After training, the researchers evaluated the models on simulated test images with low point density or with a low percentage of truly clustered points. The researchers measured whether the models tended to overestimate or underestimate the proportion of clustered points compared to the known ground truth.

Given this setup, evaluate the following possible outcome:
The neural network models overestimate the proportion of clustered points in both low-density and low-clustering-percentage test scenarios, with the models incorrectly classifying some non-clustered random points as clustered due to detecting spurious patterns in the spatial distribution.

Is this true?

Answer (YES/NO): YES